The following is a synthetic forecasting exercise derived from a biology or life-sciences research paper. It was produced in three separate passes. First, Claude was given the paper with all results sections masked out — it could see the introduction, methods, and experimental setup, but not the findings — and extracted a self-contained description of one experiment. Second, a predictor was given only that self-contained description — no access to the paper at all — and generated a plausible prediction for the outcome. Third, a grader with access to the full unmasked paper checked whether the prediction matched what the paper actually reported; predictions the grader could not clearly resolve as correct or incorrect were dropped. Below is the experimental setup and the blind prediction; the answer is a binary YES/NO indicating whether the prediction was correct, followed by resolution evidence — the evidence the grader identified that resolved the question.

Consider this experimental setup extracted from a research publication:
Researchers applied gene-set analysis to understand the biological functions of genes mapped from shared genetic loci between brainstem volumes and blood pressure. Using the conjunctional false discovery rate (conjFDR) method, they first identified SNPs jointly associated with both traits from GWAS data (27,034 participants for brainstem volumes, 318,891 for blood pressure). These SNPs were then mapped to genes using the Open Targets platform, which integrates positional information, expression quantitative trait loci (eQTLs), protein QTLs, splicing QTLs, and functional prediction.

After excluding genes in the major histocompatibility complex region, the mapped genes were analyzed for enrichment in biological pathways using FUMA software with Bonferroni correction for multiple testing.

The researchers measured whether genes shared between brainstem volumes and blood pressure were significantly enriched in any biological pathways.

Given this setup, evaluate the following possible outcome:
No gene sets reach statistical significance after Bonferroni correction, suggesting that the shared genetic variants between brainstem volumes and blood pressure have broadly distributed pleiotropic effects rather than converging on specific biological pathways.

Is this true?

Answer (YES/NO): NO